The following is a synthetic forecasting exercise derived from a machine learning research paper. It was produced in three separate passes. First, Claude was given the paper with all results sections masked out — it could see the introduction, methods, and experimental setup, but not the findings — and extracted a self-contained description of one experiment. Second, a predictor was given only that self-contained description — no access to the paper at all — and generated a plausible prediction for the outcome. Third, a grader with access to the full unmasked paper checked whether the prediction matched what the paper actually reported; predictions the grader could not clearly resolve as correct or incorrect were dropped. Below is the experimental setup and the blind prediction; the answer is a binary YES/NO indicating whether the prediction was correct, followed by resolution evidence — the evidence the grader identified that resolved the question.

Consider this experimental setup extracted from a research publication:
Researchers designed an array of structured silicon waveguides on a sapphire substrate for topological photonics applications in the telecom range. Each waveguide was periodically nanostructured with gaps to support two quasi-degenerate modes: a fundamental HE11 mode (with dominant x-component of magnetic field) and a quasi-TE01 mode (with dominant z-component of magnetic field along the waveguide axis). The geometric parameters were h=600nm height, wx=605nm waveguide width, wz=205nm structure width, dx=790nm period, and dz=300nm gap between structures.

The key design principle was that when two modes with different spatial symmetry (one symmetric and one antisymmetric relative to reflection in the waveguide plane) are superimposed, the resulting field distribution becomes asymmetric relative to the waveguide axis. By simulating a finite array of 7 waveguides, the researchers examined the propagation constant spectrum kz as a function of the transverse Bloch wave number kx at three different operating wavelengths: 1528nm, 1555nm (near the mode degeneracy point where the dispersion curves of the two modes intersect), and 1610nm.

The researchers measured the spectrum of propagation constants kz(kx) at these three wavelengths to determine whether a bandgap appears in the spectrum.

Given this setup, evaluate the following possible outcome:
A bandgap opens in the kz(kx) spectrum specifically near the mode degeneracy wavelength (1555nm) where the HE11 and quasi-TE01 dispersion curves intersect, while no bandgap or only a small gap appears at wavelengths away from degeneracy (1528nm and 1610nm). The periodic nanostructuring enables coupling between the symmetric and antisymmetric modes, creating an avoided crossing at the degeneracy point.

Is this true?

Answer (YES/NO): YES